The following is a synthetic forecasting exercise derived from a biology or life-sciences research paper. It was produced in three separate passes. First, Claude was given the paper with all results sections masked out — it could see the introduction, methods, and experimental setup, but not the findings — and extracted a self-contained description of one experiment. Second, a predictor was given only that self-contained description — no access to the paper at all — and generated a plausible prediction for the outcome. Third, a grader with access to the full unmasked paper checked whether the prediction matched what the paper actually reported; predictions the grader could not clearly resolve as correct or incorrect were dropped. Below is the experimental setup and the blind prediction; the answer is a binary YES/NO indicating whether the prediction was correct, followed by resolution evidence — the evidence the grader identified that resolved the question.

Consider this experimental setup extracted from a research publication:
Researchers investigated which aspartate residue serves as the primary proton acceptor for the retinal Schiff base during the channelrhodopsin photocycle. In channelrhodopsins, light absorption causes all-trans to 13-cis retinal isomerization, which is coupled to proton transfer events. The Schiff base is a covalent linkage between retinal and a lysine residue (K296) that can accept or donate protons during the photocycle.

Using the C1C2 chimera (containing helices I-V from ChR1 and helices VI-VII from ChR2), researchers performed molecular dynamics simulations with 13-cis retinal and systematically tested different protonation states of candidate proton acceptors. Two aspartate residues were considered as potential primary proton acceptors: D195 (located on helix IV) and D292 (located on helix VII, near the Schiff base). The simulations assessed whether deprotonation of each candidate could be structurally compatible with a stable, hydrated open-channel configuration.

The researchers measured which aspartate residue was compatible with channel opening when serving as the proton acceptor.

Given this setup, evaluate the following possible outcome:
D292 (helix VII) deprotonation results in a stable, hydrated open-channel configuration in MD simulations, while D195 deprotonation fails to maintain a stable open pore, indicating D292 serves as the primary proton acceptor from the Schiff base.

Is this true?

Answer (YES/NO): YES